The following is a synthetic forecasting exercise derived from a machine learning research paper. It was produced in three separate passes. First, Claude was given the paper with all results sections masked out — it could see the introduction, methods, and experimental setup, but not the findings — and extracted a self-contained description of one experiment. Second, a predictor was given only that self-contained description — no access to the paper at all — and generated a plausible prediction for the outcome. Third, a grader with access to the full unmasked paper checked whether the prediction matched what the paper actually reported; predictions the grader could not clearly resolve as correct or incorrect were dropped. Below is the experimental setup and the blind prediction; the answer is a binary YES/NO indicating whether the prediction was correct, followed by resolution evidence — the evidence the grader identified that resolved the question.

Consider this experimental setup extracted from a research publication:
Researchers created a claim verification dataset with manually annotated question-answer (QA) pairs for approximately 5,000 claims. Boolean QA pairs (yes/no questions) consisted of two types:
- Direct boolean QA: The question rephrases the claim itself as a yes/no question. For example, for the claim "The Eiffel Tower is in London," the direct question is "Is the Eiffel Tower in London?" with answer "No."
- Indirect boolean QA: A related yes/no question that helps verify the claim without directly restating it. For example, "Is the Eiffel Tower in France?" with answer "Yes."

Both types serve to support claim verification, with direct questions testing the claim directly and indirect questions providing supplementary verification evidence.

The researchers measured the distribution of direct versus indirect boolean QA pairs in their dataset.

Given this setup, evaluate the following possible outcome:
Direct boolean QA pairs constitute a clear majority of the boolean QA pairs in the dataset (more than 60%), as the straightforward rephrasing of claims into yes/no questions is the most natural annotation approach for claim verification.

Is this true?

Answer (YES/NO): NO